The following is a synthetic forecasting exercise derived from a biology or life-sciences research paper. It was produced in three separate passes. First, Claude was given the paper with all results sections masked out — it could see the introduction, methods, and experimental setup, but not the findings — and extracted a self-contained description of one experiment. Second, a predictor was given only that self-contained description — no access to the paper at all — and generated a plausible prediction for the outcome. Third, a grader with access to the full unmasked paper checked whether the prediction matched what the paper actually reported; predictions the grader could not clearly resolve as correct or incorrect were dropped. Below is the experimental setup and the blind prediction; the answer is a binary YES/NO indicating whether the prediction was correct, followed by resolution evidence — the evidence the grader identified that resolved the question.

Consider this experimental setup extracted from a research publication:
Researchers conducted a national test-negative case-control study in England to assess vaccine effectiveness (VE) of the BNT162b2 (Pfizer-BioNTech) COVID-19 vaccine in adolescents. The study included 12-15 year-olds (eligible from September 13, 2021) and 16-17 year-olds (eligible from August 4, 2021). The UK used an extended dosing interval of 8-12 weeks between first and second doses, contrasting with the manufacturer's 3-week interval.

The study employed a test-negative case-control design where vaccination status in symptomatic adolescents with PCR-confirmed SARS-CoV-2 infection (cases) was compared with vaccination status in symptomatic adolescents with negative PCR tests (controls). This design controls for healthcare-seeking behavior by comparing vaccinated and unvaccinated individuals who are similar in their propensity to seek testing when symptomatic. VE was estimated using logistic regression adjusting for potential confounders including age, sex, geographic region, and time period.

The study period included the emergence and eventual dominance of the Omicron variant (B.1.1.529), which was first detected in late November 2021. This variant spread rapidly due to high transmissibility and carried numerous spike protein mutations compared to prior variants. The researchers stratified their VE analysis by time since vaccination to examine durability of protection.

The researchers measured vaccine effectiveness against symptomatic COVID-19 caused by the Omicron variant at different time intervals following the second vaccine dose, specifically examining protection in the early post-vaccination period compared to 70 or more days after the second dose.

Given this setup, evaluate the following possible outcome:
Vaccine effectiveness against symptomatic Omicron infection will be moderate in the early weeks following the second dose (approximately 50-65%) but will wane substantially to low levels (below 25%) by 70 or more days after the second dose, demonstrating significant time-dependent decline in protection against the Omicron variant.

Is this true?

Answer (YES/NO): NO